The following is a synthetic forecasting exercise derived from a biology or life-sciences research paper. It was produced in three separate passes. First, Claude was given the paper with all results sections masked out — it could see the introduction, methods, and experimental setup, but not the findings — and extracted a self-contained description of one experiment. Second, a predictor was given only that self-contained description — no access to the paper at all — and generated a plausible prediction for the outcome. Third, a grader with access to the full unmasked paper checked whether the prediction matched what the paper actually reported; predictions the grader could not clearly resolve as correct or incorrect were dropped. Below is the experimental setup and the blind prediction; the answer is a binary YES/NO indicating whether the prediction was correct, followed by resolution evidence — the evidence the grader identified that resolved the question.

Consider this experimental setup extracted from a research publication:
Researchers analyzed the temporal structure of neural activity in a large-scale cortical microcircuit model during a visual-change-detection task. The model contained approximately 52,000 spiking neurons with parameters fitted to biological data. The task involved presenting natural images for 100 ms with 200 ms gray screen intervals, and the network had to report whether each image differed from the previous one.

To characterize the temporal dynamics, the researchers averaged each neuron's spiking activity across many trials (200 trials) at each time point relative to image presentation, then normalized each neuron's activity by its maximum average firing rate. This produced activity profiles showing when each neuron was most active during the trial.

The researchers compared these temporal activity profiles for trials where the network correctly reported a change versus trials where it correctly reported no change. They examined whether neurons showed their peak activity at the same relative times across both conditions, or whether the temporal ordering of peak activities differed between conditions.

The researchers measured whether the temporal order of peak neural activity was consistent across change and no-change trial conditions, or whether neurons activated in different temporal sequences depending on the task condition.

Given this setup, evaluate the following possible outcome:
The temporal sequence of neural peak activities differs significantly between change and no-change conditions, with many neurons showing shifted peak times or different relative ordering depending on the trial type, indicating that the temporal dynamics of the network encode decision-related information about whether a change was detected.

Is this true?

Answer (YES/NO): YES